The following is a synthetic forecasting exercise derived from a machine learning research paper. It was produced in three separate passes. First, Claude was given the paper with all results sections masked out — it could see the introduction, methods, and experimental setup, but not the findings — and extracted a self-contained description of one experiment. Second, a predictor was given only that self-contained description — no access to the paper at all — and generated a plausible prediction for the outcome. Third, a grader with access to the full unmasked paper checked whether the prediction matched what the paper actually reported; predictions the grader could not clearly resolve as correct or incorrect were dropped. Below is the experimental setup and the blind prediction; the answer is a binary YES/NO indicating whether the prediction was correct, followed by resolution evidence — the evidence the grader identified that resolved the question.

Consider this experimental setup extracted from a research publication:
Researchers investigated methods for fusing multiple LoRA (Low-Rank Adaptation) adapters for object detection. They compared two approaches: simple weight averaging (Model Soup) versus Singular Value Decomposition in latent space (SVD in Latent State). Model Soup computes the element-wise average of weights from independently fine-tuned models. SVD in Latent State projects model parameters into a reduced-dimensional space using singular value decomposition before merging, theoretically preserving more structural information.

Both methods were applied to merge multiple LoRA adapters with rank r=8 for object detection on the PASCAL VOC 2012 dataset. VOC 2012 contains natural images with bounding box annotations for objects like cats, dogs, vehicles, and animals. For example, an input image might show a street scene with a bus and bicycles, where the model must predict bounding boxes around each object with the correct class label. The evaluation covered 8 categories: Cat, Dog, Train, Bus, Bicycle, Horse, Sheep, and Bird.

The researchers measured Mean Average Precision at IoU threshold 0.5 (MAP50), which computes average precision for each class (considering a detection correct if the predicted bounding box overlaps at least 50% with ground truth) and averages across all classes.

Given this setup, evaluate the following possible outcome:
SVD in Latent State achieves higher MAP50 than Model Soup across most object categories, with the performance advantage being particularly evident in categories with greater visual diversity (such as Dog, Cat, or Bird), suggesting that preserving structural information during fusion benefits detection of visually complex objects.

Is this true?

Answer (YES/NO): NO